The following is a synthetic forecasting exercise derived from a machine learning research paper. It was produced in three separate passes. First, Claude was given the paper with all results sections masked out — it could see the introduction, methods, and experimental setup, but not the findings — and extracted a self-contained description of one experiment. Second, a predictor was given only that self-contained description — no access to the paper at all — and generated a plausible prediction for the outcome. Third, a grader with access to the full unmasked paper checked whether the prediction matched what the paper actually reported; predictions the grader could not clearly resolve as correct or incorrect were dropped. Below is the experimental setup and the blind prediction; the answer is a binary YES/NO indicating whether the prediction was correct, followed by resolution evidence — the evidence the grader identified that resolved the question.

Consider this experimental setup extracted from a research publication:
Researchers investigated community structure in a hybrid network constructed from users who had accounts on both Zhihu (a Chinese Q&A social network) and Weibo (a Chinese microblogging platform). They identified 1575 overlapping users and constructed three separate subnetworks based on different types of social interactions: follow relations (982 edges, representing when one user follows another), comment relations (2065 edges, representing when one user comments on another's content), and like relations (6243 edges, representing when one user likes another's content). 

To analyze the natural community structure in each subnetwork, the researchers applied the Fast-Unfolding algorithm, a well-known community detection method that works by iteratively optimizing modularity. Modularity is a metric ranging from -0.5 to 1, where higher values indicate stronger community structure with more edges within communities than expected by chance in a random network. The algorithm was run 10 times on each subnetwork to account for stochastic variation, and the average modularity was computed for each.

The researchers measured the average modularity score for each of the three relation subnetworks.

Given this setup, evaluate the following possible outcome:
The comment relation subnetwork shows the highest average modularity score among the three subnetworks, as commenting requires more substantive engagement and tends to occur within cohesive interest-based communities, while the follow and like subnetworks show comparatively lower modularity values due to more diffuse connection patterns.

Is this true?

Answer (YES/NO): YES